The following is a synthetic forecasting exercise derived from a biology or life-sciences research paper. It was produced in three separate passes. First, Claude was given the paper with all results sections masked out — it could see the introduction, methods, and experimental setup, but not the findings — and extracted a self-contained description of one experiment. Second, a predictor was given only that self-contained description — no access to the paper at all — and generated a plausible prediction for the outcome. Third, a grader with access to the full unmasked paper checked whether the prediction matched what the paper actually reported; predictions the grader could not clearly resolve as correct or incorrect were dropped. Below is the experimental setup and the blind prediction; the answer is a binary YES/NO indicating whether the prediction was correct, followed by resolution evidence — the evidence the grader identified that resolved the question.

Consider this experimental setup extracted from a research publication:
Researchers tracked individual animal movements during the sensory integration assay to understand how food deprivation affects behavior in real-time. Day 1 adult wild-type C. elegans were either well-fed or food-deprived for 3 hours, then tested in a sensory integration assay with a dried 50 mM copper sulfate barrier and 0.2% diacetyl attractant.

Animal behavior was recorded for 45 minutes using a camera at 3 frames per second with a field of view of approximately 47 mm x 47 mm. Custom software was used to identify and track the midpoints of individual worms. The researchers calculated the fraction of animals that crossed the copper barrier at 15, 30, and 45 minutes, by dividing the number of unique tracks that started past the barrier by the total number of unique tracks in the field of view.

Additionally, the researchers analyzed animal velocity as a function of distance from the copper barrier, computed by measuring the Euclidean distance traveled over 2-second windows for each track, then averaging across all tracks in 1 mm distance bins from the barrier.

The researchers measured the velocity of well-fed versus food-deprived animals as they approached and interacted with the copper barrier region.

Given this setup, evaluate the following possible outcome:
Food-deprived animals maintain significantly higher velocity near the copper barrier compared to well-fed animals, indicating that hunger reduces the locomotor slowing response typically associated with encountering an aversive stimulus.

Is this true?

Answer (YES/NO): NO